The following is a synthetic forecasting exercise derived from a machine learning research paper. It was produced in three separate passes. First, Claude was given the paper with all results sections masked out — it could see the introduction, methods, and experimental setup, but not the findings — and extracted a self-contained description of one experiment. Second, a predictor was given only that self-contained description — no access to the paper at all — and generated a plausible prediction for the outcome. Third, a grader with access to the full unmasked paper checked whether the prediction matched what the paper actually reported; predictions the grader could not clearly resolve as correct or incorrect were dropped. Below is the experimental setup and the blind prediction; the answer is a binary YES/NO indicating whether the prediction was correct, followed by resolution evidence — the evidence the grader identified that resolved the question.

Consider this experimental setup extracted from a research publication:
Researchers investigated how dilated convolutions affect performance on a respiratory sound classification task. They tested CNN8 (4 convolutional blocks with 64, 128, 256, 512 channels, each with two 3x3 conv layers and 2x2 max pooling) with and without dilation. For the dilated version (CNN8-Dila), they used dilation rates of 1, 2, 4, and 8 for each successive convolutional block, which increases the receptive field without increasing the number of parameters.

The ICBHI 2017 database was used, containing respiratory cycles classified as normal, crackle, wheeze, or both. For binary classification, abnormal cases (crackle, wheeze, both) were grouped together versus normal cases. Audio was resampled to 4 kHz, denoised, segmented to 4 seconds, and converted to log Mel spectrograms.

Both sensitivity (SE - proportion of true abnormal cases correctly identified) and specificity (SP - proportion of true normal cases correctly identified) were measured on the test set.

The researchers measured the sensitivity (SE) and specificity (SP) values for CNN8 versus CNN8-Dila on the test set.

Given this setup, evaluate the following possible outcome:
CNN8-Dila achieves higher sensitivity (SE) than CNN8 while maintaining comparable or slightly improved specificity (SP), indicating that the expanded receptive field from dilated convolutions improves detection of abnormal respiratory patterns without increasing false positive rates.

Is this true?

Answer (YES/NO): NO